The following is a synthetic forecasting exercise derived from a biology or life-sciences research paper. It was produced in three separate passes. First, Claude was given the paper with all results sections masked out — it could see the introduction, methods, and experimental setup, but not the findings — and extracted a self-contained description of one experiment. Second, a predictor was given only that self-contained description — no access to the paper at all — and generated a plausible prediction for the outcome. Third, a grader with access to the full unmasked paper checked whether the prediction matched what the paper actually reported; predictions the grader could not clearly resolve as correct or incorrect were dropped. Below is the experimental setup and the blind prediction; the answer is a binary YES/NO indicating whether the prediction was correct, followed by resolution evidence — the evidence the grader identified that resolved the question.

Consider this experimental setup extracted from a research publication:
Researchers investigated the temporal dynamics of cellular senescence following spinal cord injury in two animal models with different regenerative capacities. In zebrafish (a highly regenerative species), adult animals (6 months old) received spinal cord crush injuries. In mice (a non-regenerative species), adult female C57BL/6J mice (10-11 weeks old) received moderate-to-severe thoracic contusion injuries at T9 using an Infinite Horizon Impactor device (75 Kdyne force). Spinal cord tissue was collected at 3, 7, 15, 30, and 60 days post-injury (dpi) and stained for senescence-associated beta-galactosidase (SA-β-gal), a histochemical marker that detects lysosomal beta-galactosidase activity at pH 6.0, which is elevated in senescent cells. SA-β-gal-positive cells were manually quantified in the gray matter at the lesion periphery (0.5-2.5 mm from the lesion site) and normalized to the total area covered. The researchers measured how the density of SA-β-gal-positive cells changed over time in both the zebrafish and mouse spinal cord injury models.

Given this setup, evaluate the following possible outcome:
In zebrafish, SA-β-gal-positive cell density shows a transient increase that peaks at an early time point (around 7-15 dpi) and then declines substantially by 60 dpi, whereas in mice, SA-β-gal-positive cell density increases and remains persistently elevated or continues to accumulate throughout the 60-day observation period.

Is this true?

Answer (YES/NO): YES